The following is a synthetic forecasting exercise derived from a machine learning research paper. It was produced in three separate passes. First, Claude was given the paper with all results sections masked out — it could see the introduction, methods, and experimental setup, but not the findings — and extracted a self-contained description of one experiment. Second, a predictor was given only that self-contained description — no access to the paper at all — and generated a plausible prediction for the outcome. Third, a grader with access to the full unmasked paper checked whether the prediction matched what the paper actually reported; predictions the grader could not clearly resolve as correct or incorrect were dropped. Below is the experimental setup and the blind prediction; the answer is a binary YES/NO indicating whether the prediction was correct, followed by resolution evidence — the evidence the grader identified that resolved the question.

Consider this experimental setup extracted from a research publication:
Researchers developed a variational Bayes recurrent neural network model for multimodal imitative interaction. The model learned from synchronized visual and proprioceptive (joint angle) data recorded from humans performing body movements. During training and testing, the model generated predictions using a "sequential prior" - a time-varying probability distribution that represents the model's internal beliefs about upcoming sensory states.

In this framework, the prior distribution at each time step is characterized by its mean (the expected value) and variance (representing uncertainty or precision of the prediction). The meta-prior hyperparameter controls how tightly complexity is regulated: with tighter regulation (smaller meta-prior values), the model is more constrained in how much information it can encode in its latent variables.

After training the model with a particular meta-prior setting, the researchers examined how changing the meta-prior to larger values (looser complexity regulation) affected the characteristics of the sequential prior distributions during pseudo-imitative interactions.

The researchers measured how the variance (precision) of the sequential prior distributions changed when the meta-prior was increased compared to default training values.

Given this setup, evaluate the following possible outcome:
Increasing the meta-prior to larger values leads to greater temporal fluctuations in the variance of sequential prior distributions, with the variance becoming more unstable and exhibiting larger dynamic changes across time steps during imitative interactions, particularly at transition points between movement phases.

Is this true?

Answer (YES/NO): NO